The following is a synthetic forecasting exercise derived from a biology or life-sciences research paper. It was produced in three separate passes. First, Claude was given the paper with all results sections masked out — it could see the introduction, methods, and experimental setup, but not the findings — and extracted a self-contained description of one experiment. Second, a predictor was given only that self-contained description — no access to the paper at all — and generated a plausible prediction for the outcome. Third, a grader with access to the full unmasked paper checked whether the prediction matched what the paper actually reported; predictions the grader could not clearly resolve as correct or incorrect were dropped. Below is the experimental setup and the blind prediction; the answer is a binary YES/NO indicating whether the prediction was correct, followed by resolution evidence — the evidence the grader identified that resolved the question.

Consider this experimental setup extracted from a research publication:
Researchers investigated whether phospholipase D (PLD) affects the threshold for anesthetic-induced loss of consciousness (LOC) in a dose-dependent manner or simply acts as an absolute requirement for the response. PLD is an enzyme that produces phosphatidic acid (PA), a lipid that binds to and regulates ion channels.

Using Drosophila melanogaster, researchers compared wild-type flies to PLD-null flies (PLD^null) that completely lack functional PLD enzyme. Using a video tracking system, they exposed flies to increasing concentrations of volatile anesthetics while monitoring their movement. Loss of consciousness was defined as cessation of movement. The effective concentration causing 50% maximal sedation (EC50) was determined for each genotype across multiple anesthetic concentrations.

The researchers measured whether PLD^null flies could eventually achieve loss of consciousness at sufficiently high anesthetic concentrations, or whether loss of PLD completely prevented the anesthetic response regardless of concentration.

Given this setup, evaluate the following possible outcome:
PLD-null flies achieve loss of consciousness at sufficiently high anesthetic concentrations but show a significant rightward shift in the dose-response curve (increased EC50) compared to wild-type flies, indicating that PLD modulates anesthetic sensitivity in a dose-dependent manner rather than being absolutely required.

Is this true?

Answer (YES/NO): YES